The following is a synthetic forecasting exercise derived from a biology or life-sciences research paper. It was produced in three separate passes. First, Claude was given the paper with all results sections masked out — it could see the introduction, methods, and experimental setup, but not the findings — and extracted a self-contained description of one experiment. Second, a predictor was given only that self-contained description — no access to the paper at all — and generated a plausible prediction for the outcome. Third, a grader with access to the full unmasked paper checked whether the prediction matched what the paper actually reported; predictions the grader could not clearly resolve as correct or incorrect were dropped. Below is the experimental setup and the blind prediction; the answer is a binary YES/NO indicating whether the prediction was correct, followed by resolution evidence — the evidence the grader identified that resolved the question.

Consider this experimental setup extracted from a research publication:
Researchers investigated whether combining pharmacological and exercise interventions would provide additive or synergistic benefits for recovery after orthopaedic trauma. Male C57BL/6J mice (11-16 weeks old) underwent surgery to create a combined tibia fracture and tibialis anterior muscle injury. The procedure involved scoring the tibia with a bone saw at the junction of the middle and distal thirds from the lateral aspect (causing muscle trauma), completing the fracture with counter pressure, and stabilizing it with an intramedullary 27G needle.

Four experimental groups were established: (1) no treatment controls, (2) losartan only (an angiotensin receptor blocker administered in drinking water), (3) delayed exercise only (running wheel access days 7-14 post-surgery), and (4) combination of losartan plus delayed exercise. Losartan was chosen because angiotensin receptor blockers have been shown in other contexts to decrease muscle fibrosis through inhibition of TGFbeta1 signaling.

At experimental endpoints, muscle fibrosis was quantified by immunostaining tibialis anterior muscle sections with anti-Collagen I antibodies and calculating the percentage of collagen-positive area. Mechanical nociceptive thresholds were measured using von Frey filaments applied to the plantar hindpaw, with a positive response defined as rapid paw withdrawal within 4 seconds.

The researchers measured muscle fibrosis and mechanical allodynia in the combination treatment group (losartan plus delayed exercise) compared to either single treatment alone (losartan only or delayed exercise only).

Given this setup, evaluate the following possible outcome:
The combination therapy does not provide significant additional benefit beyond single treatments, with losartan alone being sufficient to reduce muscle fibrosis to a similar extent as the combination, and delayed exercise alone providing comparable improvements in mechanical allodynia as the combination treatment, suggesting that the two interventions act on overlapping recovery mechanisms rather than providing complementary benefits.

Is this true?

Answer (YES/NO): YES